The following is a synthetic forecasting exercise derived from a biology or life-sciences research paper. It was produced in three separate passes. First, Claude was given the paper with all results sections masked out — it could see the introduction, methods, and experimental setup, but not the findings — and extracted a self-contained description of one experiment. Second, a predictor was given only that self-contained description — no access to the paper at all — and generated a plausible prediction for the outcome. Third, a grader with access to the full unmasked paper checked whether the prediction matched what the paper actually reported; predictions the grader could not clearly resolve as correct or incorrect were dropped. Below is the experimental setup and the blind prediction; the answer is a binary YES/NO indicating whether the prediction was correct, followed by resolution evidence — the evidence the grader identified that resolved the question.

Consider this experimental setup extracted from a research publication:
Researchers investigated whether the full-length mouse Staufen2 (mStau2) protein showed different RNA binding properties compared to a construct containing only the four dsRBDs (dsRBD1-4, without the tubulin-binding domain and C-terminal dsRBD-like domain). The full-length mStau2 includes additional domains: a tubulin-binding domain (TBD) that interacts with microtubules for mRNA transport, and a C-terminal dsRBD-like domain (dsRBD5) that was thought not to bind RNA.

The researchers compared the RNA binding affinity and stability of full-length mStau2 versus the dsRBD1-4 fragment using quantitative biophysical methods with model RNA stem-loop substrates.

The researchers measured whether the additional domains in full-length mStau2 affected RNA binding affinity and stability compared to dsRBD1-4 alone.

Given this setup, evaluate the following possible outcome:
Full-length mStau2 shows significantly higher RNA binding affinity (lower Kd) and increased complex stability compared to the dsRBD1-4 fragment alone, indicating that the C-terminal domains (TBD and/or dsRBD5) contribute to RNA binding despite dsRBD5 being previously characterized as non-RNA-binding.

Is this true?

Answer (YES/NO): NO